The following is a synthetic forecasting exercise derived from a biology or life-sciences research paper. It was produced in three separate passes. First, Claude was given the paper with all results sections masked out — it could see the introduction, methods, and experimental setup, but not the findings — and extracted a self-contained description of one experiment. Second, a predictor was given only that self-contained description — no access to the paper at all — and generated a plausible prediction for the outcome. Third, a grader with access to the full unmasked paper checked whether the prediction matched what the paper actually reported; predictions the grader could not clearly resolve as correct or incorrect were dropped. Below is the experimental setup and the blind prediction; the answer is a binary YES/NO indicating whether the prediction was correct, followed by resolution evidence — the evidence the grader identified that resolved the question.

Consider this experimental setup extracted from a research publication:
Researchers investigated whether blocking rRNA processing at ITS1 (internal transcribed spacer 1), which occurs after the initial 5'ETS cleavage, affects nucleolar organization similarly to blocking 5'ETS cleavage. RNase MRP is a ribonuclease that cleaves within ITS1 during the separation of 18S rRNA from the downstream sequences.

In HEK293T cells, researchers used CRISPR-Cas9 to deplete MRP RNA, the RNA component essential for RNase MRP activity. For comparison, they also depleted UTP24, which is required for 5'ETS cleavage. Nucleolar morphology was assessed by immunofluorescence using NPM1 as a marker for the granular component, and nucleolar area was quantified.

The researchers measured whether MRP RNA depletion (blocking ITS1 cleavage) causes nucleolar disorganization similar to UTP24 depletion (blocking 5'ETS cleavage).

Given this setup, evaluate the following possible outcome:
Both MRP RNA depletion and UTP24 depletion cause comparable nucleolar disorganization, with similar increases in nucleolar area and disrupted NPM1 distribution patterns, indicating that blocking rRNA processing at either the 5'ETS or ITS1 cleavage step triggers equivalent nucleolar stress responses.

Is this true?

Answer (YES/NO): NO